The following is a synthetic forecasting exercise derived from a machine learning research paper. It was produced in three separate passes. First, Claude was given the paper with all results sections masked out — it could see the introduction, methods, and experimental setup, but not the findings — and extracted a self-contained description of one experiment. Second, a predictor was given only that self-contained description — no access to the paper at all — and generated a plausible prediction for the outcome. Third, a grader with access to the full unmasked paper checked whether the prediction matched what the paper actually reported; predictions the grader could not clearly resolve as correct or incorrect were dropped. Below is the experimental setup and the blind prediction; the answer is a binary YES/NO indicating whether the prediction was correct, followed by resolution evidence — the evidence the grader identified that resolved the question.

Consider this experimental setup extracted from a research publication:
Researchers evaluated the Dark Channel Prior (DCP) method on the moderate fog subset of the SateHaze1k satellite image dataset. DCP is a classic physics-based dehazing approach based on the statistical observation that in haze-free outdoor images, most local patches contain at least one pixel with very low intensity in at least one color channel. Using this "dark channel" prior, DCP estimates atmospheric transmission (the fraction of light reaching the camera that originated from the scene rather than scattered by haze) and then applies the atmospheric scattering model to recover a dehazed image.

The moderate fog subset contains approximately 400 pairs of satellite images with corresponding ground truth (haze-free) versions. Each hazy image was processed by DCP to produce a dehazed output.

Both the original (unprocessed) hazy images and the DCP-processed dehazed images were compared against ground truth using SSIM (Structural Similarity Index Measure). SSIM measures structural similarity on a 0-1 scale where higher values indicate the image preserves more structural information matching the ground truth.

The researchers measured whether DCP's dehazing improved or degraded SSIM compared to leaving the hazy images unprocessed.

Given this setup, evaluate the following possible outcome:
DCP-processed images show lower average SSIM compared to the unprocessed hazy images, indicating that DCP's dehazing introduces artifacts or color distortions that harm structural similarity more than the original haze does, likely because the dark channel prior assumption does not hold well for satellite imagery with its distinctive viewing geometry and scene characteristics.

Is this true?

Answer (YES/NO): YES